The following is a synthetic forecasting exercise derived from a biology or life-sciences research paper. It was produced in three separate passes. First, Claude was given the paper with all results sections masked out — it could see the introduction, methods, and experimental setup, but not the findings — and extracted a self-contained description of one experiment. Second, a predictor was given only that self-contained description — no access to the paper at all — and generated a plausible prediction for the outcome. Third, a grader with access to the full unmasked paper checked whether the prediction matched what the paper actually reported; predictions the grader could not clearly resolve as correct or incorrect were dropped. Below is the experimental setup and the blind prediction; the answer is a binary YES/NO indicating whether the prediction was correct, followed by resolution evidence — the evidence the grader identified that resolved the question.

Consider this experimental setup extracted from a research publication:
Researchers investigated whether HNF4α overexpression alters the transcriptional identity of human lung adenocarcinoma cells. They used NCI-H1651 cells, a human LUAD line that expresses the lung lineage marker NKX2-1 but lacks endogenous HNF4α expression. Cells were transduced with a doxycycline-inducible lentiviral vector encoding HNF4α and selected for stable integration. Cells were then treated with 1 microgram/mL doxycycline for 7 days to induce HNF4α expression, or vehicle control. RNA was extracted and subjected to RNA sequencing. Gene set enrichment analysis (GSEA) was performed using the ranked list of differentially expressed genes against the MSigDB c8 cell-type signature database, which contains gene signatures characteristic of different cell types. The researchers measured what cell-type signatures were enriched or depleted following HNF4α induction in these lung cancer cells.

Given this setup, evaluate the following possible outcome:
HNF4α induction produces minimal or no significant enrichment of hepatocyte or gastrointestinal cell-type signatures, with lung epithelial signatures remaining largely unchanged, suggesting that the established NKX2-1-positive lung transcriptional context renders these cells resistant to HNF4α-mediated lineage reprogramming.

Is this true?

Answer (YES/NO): NO